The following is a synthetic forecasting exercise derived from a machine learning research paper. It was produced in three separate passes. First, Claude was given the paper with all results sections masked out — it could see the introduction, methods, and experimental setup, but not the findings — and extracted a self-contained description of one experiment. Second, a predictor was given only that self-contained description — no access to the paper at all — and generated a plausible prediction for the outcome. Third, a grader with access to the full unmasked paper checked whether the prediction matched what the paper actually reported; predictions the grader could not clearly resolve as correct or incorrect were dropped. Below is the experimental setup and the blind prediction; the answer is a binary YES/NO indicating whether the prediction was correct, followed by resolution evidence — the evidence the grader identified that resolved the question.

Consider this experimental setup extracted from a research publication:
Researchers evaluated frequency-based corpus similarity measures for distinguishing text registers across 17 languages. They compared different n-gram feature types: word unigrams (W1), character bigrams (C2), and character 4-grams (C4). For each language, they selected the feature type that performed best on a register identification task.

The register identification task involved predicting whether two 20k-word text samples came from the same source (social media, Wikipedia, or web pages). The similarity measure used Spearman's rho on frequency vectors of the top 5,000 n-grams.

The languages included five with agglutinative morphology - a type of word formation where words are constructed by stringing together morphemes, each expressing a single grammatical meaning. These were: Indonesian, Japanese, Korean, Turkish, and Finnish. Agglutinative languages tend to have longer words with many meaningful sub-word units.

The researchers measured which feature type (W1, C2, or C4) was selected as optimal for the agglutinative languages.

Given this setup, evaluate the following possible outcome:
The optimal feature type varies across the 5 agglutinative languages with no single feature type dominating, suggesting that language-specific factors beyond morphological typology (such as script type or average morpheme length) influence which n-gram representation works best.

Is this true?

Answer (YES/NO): NO